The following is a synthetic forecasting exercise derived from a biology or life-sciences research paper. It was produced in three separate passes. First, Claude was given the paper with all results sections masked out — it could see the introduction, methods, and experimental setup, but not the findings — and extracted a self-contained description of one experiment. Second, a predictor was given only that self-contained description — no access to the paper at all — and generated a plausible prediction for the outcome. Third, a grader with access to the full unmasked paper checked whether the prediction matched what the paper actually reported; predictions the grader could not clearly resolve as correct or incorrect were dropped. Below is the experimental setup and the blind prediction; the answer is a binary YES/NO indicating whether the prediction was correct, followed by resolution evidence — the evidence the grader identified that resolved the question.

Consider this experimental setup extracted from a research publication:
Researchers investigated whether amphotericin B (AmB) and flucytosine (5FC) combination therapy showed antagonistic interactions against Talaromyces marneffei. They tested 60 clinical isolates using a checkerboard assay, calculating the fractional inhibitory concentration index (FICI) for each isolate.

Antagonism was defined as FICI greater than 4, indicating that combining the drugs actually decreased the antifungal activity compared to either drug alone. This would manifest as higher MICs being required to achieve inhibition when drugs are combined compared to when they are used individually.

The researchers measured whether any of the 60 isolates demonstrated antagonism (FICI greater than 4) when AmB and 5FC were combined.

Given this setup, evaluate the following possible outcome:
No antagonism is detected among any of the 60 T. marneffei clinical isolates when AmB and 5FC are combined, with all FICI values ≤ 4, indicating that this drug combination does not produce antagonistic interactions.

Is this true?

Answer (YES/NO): YES